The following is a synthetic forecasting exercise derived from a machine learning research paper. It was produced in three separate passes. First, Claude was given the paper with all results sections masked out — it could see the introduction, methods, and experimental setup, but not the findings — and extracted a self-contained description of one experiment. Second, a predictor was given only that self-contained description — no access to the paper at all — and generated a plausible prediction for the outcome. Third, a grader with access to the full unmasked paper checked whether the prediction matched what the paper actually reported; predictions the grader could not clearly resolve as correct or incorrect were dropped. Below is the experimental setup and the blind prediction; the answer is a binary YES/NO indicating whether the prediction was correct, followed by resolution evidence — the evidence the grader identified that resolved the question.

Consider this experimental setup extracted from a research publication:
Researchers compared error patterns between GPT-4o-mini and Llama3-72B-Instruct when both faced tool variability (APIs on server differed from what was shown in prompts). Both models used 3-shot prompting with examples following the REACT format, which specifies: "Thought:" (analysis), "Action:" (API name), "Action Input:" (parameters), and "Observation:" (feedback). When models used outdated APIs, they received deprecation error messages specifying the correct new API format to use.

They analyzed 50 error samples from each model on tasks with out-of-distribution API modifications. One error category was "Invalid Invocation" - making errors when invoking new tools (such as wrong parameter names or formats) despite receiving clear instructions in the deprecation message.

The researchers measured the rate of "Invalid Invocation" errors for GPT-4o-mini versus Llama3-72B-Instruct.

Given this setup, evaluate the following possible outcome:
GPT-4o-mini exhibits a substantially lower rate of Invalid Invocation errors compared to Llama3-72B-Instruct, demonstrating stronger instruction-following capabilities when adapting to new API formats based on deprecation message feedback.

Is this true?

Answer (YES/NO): YES